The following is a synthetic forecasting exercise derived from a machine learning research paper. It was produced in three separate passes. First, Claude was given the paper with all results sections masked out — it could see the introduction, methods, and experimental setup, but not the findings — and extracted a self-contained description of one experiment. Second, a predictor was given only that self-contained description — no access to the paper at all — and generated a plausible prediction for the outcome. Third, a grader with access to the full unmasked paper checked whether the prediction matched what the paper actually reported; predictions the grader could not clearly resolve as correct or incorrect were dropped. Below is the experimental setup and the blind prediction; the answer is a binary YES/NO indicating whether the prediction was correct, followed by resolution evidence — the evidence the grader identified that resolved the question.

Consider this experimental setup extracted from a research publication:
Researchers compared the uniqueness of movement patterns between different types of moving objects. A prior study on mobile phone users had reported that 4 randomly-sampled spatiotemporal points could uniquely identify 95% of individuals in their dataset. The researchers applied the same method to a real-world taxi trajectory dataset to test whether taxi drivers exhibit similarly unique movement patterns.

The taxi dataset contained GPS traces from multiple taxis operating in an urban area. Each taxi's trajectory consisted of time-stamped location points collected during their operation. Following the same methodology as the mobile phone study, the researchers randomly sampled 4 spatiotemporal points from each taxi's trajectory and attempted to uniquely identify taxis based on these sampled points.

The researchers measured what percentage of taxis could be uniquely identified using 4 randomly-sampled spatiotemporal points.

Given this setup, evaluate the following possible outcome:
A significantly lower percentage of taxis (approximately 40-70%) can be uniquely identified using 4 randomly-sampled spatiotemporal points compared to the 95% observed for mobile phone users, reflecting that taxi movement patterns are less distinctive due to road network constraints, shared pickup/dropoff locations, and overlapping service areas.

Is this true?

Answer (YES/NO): NO